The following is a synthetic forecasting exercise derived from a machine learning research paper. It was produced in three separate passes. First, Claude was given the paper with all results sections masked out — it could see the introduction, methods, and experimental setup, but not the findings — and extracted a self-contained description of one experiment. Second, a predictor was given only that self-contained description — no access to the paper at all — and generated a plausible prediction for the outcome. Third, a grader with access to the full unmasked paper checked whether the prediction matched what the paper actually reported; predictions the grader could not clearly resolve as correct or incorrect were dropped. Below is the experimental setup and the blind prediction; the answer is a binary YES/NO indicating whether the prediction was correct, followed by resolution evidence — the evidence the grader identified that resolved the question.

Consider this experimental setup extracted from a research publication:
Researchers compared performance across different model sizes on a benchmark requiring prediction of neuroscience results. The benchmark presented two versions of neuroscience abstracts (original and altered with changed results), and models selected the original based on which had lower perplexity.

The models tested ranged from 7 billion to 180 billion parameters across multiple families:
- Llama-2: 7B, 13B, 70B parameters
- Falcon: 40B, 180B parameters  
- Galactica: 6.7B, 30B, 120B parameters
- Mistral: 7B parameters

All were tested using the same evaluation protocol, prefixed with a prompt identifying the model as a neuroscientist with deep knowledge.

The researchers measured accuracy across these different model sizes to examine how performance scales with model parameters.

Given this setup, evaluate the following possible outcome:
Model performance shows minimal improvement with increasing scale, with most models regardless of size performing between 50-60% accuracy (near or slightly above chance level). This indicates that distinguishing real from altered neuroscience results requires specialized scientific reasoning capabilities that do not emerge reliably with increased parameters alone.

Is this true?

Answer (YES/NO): NO